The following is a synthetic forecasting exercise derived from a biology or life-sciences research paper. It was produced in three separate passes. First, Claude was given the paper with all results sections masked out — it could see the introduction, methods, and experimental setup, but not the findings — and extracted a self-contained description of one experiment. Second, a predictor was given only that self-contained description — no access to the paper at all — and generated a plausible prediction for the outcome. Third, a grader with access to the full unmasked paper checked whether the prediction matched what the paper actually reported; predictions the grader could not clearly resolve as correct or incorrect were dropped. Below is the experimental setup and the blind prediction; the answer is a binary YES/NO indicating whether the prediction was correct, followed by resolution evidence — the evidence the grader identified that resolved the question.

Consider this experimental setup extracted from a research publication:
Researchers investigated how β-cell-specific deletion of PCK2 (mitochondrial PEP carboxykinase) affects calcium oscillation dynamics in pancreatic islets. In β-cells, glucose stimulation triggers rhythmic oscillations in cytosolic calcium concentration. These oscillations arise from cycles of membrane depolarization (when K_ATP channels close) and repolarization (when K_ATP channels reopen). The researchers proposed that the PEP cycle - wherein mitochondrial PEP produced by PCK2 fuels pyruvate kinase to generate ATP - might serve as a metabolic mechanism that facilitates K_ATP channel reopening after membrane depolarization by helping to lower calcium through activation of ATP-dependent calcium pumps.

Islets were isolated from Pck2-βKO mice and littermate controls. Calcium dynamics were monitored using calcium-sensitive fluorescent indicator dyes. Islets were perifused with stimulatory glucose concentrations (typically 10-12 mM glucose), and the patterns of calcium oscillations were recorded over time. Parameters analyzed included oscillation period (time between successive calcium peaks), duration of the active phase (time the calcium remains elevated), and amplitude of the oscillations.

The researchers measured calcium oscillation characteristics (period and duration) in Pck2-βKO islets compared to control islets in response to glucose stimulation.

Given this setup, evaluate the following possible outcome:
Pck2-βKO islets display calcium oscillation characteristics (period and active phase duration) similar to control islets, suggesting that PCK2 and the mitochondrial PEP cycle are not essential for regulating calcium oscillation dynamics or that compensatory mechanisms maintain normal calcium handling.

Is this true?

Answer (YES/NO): NO